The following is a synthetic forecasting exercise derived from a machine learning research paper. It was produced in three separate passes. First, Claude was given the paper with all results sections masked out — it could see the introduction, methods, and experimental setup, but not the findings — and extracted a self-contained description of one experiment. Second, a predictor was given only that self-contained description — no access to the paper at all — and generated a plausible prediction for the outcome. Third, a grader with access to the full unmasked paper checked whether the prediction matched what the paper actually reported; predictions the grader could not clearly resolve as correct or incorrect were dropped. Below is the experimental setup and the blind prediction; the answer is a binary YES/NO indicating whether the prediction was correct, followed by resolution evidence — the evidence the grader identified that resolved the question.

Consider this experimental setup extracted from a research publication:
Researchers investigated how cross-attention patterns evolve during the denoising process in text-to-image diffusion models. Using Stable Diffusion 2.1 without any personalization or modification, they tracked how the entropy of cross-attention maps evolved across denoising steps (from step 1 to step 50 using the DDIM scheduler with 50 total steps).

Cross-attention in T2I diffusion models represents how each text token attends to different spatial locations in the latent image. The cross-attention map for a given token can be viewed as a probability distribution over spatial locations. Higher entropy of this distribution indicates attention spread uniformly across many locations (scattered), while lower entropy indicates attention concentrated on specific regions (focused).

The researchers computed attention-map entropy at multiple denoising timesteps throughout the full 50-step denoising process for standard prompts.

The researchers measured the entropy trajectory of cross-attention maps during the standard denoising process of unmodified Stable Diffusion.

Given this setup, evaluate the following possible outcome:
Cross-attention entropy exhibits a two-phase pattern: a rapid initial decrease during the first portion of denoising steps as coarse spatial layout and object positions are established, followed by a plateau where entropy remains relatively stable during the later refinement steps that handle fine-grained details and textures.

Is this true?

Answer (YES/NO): NO